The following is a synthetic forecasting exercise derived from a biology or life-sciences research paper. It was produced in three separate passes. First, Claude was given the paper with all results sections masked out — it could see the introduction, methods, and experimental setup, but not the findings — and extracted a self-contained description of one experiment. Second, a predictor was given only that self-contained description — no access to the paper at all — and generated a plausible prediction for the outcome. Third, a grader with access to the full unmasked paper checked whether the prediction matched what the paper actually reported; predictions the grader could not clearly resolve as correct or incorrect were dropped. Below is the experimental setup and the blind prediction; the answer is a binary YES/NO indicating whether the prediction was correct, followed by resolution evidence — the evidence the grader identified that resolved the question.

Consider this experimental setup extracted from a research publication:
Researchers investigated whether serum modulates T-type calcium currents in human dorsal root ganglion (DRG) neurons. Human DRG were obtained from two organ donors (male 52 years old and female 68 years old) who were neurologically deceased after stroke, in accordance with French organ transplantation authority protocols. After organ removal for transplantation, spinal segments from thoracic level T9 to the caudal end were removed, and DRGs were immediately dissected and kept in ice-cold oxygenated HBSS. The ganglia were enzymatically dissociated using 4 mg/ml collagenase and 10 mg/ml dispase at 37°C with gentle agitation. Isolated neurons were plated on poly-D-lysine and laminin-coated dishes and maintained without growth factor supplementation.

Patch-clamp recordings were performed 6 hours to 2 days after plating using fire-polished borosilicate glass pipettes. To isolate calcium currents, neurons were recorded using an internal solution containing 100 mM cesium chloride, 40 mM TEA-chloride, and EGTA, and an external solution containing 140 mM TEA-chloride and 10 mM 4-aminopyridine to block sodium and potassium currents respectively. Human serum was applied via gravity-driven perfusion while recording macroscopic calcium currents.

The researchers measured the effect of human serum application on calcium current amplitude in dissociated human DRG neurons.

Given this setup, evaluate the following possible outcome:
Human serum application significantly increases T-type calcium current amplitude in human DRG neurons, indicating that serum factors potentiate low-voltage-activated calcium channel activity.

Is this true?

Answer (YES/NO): YES